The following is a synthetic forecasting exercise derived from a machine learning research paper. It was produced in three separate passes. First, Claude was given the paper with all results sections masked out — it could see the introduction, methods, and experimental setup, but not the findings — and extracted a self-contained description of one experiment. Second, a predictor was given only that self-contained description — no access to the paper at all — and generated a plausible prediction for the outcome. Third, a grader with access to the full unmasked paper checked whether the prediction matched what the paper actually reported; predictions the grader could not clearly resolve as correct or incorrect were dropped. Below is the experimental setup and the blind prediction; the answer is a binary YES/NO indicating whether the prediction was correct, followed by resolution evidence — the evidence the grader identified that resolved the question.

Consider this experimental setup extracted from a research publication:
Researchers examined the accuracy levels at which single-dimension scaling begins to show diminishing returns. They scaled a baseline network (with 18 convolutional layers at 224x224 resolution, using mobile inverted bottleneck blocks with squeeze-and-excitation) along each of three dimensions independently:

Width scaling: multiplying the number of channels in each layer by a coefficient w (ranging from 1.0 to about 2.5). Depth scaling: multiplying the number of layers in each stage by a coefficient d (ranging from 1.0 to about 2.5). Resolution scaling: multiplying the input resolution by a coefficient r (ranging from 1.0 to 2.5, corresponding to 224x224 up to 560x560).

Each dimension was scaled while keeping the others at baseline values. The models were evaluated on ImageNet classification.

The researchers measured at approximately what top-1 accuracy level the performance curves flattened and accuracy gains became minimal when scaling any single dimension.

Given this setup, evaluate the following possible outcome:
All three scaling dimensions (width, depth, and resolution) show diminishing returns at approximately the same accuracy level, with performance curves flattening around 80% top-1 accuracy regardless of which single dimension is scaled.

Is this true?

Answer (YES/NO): YES